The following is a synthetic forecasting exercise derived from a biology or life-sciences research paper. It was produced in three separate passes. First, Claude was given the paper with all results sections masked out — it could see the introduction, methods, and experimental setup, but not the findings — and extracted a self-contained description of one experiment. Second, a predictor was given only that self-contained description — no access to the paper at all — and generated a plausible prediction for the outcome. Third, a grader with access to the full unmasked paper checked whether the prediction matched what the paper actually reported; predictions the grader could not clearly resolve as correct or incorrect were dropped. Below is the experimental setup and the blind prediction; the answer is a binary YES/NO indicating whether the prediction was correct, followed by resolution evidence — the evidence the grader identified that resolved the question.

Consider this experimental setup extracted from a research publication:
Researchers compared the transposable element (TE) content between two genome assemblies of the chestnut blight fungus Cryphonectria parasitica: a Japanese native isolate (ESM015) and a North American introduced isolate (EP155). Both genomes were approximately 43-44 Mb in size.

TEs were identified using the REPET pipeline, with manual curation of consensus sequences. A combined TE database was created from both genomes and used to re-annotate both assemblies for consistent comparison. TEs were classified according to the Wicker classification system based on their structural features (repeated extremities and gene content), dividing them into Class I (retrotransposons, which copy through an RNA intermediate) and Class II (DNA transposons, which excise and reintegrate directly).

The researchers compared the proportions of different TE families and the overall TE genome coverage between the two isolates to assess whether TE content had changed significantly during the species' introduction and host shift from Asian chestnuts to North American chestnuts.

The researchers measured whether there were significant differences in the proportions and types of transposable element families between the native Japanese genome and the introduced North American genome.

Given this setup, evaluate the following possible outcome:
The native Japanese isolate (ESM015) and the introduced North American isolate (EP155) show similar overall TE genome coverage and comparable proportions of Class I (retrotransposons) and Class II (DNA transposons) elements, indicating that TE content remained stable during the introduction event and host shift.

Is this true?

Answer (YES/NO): YES